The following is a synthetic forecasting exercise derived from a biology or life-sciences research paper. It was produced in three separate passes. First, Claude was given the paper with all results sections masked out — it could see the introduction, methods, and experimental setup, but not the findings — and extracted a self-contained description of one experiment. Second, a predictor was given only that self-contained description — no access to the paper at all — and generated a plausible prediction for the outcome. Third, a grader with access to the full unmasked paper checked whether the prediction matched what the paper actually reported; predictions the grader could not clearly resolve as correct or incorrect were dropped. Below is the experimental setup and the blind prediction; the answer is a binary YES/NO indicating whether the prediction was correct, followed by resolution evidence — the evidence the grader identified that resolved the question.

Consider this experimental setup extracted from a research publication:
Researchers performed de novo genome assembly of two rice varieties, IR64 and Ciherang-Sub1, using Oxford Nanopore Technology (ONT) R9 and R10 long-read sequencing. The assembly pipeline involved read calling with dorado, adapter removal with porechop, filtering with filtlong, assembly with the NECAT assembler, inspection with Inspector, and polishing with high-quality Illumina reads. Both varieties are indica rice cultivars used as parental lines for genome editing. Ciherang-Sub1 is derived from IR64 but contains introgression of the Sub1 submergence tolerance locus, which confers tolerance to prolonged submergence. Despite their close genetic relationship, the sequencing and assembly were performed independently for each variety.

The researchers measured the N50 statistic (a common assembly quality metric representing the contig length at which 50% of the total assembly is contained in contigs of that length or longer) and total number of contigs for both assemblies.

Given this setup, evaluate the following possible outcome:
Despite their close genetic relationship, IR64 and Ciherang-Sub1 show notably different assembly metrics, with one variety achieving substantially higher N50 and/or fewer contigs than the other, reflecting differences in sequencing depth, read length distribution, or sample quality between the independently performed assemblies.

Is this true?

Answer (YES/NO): YES